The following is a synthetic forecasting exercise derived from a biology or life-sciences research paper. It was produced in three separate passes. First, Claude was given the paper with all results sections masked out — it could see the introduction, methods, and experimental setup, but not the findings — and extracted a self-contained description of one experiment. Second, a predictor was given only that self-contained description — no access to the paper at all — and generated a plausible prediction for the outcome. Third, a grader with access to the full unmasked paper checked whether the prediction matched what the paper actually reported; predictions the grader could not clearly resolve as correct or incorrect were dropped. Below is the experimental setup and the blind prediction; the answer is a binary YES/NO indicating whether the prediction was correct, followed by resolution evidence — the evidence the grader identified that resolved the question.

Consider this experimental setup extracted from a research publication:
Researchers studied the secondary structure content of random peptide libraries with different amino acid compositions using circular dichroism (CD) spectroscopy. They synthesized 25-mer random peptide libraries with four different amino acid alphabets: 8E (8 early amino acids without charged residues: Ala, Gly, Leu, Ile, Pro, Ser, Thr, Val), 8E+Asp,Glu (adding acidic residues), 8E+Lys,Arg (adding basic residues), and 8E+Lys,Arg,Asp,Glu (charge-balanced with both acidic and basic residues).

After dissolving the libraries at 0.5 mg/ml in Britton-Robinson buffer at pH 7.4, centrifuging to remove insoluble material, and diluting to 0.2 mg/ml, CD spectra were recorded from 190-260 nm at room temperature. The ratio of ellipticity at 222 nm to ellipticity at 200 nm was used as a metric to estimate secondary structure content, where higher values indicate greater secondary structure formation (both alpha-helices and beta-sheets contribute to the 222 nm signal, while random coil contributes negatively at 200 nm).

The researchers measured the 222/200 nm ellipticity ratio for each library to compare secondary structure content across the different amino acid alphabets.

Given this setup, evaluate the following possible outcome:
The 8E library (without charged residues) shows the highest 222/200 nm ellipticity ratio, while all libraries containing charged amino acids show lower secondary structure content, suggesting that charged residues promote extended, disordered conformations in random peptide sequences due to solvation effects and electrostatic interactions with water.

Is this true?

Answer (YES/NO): NO